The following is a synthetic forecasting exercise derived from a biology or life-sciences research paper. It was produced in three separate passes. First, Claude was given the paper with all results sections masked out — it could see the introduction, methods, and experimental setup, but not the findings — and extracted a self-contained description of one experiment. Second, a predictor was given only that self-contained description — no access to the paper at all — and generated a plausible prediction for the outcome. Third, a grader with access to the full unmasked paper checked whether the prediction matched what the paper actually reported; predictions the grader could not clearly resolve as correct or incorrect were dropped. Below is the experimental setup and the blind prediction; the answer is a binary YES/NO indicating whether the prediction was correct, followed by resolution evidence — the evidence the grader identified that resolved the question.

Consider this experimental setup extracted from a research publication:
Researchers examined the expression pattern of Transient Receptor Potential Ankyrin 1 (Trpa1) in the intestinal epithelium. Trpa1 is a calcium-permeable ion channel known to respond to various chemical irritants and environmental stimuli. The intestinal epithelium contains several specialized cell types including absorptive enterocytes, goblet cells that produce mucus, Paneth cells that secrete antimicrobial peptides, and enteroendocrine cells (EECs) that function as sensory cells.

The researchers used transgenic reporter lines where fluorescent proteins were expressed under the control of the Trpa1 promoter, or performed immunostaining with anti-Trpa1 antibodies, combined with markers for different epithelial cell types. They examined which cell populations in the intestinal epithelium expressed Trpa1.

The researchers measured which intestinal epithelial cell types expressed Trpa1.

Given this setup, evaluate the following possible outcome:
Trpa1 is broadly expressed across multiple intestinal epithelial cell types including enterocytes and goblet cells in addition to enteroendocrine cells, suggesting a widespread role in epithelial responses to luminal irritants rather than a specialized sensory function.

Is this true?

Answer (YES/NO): NO